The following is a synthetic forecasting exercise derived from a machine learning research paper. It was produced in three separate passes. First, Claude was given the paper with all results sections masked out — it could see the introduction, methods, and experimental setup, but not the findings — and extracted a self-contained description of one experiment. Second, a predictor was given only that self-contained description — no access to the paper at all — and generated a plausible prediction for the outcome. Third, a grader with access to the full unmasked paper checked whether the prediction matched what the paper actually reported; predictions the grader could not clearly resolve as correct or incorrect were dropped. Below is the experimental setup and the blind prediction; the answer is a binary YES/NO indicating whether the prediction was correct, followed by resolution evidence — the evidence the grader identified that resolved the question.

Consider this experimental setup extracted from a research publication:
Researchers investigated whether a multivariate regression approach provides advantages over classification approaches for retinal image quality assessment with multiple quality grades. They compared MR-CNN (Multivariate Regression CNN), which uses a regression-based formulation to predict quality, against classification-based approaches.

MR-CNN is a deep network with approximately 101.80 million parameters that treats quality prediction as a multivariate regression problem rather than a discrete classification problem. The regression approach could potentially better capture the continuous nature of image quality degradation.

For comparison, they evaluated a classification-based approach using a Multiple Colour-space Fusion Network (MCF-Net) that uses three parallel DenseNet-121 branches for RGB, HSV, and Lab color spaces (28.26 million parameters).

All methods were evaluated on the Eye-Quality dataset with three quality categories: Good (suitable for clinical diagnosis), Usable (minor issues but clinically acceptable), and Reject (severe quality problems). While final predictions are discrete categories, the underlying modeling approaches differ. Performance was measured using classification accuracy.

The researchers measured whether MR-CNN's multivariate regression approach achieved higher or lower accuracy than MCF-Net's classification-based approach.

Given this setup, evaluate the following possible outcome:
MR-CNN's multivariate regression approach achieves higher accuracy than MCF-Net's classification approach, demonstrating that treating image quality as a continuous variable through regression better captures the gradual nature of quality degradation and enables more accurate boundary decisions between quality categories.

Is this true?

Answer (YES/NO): YES